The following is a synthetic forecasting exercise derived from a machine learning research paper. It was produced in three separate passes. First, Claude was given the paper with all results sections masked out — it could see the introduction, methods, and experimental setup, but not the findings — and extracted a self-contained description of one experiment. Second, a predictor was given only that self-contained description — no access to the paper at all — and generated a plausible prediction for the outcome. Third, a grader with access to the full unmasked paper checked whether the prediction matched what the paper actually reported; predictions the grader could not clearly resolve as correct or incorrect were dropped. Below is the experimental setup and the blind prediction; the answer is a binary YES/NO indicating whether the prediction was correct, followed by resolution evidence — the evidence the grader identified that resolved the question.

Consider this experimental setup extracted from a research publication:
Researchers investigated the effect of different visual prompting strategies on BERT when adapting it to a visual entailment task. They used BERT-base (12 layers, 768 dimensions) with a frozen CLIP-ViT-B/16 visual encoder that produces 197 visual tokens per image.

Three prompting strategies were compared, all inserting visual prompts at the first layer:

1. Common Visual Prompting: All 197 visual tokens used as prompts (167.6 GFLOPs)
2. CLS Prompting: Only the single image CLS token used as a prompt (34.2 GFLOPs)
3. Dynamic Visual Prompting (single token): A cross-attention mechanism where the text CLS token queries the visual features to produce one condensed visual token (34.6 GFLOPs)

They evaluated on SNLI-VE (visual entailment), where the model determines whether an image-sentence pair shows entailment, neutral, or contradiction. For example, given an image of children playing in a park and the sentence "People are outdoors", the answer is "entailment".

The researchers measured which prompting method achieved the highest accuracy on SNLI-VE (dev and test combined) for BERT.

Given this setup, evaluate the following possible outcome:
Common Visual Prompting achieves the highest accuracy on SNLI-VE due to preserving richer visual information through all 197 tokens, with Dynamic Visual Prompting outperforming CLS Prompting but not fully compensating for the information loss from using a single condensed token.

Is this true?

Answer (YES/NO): NO